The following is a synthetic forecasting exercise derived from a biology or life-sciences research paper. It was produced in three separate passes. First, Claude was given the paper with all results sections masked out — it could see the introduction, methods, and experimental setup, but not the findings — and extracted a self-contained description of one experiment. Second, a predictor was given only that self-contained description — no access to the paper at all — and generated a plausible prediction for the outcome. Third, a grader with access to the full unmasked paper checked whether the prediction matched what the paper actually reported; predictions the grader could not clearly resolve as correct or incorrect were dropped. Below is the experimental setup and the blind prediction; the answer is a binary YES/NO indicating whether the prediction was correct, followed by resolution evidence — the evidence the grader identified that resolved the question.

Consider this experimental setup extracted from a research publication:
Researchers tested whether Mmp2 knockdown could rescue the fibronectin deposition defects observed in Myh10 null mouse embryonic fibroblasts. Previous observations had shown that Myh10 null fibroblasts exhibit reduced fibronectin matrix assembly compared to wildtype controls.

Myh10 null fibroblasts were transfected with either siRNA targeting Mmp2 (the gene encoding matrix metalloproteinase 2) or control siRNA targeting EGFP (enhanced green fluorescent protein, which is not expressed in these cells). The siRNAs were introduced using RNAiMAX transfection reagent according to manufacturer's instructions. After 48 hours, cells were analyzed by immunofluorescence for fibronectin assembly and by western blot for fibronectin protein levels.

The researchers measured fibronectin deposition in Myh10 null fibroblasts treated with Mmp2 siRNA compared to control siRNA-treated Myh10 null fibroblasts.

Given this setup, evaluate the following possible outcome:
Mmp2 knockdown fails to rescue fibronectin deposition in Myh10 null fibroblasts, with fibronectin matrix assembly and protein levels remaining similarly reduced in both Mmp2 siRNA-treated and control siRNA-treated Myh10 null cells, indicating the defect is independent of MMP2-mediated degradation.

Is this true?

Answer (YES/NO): NO